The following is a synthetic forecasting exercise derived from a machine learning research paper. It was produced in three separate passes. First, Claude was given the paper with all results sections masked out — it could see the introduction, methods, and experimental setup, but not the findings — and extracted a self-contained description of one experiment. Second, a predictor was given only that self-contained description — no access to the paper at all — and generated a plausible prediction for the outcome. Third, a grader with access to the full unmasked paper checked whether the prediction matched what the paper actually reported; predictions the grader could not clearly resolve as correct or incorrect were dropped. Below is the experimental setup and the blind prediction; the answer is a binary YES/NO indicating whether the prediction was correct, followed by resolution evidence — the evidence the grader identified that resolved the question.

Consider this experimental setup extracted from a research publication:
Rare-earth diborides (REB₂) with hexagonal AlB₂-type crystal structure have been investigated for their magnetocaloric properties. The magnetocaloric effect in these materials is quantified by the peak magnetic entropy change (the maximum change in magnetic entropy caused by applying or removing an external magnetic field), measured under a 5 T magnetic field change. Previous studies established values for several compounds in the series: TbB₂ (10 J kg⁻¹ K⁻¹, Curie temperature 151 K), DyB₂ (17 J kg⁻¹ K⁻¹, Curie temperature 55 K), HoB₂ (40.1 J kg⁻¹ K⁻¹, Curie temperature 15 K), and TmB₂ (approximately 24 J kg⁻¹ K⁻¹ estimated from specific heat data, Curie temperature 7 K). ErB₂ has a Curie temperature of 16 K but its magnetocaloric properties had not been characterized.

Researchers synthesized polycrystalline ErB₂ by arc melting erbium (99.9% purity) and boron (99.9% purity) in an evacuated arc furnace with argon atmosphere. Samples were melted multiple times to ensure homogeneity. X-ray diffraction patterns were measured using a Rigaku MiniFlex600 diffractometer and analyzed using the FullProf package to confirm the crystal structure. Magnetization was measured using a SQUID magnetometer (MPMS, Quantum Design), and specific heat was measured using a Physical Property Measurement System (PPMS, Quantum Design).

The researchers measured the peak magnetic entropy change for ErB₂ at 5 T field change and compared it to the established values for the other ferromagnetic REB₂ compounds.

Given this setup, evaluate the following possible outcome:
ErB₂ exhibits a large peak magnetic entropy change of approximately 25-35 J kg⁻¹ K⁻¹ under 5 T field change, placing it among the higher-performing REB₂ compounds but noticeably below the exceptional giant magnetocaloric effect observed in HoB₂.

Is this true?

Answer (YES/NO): YES